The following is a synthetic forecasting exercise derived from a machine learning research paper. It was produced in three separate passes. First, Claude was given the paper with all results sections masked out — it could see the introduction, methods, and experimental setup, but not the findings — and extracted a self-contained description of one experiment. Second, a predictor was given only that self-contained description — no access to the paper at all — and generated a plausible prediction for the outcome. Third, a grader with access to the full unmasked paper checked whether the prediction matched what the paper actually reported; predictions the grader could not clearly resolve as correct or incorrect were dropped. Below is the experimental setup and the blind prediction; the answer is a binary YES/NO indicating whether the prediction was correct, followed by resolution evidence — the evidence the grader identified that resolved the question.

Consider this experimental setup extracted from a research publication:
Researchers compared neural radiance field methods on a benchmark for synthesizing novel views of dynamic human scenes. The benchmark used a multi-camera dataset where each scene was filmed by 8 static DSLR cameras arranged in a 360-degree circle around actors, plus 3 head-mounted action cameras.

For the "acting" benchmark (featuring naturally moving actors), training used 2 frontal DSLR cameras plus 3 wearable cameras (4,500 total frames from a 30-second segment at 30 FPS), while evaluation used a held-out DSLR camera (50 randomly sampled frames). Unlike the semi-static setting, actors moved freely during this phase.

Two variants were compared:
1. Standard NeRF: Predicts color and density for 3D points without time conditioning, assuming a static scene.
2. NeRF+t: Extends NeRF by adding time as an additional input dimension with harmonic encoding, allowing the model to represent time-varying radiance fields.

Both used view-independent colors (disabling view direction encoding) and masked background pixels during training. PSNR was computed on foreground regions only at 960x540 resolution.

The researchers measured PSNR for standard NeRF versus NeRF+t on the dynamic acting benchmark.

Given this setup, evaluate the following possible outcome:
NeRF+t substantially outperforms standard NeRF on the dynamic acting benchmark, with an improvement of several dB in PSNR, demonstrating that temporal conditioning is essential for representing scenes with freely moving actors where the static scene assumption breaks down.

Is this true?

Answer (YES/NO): NO